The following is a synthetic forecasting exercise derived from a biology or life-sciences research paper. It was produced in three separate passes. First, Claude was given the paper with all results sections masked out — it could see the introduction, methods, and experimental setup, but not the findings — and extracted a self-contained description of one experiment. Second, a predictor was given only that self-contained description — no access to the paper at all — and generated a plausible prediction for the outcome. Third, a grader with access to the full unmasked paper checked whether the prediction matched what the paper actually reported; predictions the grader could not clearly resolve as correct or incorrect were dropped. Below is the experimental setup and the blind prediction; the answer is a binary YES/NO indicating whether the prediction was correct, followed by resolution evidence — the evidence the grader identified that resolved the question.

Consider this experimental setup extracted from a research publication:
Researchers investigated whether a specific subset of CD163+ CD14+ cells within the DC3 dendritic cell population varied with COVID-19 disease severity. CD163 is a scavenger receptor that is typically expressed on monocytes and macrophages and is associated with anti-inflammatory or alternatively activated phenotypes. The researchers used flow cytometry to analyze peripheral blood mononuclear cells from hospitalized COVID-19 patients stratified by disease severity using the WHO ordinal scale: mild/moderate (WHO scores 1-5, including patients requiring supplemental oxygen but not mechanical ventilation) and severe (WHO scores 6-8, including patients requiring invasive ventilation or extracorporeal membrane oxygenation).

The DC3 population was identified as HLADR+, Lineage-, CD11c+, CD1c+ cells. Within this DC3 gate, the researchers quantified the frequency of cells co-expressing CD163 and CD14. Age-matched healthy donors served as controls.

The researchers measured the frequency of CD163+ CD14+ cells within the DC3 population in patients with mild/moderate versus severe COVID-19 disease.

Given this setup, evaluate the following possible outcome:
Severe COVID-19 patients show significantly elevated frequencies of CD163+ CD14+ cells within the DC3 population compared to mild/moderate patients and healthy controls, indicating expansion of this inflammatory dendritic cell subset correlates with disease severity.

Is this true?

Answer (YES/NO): YES